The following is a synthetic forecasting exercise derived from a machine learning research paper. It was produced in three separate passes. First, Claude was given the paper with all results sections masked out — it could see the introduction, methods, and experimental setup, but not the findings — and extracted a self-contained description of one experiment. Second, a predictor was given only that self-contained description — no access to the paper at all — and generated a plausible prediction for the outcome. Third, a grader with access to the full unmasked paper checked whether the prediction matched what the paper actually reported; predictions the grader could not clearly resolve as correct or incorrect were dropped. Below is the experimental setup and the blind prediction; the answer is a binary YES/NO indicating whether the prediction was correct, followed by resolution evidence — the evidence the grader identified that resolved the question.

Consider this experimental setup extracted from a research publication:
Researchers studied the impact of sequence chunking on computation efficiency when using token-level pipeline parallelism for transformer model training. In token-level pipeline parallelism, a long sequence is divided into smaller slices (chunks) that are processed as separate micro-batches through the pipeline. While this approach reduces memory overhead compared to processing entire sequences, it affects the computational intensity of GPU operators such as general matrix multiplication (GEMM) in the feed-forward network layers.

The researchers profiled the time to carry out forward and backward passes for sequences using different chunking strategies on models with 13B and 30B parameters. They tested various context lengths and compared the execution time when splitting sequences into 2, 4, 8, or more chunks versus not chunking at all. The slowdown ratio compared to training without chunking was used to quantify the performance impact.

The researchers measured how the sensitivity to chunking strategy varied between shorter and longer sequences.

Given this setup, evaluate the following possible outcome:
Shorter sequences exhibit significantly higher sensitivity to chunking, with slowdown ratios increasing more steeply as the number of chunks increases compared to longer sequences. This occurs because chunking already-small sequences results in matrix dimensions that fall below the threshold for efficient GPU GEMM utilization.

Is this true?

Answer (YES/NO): YES